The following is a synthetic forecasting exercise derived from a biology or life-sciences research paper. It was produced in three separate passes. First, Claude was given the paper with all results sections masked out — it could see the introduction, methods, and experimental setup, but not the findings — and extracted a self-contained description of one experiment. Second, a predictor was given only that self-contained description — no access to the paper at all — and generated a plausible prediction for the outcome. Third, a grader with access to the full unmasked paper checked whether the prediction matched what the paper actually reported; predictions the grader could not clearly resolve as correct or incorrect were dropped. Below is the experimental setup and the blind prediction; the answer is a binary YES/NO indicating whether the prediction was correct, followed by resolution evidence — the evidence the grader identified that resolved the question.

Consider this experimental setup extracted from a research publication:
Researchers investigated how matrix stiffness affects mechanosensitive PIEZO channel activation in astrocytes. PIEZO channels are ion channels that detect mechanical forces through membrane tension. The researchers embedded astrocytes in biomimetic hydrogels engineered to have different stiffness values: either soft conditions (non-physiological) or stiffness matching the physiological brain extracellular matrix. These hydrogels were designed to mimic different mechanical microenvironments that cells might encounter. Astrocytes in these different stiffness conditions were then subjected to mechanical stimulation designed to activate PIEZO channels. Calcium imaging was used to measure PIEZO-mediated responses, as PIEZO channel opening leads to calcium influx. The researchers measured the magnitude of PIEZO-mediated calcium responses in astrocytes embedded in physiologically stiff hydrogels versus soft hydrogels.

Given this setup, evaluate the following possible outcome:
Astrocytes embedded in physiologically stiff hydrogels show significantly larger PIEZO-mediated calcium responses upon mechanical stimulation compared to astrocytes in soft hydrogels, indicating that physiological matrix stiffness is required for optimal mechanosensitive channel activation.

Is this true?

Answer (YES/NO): NO